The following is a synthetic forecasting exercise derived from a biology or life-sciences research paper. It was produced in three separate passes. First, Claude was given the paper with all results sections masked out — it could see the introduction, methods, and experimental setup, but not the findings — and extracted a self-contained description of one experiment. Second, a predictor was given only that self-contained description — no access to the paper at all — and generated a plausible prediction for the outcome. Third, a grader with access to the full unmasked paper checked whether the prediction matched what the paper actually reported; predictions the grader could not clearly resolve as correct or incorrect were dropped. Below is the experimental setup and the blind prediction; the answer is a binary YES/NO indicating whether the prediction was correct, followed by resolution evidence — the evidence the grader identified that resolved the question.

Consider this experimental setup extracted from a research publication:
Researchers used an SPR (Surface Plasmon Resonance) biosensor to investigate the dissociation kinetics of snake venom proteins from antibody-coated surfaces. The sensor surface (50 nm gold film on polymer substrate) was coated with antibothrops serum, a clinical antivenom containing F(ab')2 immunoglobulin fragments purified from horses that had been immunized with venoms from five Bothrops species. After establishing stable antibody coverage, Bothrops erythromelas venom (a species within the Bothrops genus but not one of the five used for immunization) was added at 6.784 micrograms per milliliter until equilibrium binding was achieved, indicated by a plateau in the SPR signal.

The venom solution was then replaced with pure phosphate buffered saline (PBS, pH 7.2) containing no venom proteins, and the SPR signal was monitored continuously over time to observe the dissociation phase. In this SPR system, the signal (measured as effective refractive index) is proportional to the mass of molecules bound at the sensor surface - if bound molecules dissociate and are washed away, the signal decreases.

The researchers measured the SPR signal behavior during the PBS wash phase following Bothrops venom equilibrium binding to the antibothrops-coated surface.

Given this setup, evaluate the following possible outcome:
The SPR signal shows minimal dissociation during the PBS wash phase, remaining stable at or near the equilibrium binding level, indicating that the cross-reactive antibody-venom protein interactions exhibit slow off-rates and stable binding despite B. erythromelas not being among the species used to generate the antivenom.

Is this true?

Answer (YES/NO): NO